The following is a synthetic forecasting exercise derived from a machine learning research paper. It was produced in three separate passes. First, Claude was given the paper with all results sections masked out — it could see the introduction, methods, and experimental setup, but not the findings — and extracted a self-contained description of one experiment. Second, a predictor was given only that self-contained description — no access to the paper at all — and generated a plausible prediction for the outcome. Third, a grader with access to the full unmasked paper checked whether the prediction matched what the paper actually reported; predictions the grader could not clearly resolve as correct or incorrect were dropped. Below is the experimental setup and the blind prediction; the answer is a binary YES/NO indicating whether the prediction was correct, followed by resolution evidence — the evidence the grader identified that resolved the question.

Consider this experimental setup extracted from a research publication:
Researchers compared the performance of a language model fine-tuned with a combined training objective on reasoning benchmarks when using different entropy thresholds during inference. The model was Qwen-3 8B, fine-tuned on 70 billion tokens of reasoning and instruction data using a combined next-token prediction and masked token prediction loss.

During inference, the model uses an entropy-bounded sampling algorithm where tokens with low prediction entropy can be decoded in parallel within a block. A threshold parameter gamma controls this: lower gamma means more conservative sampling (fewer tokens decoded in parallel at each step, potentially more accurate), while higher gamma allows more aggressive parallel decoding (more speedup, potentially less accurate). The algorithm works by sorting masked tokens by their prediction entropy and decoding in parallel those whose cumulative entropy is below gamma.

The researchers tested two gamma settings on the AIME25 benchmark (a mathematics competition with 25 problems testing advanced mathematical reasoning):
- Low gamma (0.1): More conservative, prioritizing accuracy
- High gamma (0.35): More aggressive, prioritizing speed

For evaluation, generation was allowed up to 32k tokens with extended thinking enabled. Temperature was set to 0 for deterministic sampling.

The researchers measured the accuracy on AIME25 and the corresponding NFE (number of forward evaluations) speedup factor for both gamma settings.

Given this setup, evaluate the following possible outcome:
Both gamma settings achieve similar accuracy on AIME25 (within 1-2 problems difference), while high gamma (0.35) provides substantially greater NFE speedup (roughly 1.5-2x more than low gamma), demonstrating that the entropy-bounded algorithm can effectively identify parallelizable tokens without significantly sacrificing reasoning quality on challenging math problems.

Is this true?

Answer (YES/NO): NO